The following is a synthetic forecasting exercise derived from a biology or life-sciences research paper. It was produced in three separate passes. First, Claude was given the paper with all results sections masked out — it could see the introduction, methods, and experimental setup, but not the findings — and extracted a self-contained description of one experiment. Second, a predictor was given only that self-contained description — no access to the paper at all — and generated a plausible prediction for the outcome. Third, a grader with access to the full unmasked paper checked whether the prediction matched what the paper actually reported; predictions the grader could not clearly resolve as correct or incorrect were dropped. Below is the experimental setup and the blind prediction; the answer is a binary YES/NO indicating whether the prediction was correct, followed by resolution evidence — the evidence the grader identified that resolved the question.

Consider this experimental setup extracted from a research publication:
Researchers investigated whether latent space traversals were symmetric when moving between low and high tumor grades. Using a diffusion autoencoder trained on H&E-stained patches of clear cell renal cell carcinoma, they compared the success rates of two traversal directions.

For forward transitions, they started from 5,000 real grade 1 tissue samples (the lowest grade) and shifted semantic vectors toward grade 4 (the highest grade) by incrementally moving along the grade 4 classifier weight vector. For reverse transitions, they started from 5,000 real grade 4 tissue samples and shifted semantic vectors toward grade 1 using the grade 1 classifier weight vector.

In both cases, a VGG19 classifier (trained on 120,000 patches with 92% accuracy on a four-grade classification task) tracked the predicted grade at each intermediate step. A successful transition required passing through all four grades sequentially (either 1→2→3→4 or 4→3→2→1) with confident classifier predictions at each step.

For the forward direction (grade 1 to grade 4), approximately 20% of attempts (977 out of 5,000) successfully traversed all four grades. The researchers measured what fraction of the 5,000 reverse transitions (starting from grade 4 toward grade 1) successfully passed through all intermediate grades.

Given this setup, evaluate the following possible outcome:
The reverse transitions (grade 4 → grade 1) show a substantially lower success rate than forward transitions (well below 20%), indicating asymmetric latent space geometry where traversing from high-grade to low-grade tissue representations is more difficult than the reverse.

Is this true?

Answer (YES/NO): YES